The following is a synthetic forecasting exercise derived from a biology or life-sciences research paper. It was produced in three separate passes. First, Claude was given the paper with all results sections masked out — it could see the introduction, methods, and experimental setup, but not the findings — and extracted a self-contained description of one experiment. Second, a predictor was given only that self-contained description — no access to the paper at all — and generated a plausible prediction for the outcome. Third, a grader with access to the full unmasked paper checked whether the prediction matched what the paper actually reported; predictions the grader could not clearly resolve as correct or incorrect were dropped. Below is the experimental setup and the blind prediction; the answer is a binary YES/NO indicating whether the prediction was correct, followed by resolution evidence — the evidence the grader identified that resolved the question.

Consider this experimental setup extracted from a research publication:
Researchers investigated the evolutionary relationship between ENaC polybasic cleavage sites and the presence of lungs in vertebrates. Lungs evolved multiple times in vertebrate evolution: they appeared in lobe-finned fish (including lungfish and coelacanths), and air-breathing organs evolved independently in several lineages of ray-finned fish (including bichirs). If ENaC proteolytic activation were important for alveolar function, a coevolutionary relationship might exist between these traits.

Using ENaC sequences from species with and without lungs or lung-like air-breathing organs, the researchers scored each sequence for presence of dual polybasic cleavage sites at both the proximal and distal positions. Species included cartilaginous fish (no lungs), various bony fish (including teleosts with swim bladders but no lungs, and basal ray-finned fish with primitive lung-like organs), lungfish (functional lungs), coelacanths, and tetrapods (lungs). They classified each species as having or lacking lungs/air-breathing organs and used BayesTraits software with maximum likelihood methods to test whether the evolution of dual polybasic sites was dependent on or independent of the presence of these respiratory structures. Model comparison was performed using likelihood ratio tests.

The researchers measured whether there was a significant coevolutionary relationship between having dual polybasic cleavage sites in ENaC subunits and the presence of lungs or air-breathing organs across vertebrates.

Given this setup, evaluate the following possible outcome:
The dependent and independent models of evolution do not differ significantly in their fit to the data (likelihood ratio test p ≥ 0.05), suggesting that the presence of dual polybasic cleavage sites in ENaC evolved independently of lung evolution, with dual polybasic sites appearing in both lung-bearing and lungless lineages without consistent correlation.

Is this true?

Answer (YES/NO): NO